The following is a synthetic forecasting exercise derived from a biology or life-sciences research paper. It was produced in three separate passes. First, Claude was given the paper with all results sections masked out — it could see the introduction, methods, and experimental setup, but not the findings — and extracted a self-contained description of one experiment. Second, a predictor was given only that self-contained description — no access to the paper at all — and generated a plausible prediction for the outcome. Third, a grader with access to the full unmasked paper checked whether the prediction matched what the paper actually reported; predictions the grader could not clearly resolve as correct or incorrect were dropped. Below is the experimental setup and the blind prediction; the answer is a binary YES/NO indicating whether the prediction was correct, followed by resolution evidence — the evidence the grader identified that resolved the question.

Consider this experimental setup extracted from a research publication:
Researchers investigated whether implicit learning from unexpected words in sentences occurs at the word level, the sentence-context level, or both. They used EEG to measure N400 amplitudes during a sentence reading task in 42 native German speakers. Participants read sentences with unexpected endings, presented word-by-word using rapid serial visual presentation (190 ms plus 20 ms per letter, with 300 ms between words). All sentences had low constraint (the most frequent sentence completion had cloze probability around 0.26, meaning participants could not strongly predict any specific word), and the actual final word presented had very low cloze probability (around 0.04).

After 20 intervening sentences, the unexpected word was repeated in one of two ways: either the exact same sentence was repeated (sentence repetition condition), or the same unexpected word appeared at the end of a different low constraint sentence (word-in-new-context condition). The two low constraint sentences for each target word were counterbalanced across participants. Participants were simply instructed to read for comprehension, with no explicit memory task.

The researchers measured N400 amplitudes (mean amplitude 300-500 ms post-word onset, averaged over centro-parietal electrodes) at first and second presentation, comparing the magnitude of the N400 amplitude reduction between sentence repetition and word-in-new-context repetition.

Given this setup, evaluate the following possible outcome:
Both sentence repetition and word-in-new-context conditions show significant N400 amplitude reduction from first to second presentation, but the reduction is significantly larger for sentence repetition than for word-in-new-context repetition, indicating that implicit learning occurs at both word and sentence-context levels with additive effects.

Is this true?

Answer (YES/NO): NO